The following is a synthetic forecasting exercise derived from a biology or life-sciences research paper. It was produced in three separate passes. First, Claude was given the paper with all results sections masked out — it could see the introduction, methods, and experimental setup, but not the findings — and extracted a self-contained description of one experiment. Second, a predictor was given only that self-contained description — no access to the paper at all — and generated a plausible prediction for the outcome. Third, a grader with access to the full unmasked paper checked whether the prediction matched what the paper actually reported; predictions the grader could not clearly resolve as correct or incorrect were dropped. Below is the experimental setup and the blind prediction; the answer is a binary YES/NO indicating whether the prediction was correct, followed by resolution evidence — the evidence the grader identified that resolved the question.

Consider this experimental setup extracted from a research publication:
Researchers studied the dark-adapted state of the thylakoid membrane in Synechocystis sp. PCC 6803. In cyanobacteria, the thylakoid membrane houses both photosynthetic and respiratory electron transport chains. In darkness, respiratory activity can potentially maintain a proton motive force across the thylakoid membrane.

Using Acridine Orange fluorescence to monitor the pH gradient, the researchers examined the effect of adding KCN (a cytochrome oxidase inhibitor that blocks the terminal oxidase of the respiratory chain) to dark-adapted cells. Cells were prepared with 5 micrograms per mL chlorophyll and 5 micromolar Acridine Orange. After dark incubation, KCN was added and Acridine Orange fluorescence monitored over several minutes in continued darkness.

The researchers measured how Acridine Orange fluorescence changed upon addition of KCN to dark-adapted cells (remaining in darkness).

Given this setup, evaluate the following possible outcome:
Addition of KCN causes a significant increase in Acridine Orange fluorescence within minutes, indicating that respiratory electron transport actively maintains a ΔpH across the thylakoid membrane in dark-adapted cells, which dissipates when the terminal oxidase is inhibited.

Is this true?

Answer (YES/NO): YES